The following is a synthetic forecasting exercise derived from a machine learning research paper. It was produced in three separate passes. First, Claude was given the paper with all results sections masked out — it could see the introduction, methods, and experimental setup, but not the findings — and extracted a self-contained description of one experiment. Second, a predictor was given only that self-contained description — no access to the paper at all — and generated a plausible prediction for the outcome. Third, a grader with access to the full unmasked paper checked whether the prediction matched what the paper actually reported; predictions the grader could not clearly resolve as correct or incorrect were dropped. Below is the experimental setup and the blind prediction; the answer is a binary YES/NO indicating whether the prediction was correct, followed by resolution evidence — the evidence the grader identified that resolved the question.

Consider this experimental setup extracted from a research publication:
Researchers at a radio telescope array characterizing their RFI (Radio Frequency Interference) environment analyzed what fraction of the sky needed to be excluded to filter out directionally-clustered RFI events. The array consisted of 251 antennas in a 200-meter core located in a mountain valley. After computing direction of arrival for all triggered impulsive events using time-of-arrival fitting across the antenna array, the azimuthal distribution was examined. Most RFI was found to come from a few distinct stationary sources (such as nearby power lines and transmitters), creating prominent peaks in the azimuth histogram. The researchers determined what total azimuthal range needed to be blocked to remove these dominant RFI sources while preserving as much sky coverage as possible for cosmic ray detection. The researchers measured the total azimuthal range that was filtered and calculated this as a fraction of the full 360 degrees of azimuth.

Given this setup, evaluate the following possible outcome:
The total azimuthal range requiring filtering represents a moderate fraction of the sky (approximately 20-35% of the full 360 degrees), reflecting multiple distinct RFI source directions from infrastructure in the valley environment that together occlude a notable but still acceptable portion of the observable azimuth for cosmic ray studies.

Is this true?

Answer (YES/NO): YES